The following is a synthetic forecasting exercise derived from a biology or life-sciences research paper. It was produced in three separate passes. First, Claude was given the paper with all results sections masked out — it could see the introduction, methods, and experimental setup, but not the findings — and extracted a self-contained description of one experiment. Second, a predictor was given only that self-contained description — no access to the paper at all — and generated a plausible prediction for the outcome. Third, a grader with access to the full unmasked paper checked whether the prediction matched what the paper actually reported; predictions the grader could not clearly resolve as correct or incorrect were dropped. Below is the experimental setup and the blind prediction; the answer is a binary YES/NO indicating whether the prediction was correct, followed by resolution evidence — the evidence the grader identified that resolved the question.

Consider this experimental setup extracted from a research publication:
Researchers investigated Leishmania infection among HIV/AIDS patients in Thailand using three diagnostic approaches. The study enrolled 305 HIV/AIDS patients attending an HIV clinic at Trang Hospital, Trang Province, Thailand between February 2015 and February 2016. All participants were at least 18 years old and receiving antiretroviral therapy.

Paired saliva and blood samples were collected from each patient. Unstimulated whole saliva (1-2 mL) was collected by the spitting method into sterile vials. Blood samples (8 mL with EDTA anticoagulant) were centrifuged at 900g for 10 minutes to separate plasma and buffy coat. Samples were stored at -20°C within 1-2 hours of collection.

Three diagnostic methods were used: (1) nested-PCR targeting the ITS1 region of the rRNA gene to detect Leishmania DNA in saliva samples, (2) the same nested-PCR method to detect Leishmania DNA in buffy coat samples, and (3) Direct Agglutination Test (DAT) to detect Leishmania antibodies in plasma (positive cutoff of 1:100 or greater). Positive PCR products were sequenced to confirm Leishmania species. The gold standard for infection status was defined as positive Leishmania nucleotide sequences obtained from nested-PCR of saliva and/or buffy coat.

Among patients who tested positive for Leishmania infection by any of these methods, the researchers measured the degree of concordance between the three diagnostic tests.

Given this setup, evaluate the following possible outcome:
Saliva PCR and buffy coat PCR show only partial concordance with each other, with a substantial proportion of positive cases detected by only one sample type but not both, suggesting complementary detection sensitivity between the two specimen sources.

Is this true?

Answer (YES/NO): YES